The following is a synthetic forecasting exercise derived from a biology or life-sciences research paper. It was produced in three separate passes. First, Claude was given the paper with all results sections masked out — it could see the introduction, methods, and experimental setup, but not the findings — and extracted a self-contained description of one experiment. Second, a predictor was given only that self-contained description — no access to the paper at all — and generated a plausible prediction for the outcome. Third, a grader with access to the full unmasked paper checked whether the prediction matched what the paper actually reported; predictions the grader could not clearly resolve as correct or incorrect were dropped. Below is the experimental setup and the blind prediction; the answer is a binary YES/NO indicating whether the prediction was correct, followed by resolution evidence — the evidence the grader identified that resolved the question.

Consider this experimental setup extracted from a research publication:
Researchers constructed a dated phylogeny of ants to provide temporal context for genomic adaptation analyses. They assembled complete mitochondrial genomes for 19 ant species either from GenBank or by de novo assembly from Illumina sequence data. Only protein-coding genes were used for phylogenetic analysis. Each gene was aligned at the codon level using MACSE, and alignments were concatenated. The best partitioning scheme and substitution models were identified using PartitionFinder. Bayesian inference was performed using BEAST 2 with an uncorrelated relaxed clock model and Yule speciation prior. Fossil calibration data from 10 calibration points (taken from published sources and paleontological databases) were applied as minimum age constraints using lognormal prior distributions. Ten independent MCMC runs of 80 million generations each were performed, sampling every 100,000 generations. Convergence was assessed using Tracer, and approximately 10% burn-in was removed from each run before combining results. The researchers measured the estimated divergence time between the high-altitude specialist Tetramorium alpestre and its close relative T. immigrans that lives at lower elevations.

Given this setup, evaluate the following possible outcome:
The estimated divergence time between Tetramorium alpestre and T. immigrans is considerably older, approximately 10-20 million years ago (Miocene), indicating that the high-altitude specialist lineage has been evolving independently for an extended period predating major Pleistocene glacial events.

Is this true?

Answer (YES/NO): NO